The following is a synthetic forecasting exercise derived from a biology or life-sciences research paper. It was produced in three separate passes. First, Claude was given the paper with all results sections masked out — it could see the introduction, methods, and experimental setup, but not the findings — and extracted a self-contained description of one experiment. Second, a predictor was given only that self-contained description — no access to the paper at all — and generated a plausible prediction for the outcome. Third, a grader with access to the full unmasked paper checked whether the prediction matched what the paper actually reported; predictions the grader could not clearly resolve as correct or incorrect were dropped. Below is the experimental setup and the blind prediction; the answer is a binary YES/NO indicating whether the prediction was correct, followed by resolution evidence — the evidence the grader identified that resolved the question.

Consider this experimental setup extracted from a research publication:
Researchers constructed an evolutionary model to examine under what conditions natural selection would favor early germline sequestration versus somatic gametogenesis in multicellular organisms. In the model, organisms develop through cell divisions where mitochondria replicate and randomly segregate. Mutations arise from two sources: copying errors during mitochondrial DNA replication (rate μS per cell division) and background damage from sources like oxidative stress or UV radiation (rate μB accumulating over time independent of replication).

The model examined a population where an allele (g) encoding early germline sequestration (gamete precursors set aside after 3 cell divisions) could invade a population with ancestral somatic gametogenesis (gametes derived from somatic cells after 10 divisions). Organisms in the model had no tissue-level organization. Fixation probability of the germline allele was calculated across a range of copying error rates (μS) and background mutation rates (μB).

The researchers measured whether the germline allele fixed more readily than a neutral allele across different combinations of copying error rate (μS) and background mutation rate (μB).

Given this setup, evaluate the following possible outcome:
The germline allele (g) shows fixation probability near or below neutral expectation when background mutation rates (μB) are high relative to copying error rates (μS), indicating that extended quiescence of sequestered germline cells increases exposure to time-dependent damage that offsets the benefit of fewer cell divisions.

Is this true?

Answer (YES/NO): NO